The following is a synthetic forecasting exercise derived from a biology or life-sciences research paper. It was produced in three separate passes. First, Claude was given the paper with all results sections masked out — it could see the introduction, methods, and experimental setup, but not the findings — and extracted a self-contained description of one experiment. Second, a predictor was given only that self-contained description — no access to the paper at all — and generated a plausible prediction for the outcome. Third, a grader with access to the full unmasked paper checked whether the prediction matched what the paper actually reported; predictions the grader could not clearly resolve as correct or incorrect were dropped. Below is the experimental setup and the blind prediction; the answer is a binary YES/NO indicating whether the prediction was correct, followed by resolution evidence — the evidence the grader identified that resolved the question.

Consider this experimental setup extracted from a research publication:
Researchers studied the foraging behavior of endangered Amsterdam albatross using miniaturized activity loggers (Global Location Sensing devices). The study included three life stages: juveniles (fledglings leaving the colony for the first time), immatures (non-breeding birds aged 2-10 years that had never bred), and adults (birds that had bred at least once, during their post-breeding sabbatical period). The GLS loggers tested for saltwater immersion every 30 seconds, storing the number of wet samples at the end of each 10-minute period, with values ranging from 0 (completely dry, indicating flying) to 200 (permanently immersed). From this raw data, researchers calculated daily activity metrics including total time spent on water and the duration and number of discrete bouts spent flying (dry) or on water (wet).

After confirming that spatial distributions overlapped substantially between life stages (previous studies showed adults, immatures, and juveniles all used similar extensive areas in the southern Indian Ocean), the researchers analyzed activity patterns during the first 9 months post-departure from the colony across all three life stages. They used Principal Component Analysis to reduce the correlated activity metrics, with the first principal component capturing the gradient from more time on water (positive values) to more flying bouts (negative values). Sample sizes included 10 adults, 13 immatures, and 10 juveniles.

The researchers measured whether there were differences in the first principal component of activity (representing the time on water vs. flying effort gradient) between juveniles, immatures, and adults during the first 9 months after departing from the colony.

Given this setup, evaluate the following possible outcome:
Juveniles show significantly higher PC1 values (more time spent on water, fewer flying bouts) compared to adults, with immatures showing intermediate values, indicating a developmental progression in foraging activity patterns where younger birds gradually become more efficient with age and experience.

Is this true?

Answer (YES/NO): NO